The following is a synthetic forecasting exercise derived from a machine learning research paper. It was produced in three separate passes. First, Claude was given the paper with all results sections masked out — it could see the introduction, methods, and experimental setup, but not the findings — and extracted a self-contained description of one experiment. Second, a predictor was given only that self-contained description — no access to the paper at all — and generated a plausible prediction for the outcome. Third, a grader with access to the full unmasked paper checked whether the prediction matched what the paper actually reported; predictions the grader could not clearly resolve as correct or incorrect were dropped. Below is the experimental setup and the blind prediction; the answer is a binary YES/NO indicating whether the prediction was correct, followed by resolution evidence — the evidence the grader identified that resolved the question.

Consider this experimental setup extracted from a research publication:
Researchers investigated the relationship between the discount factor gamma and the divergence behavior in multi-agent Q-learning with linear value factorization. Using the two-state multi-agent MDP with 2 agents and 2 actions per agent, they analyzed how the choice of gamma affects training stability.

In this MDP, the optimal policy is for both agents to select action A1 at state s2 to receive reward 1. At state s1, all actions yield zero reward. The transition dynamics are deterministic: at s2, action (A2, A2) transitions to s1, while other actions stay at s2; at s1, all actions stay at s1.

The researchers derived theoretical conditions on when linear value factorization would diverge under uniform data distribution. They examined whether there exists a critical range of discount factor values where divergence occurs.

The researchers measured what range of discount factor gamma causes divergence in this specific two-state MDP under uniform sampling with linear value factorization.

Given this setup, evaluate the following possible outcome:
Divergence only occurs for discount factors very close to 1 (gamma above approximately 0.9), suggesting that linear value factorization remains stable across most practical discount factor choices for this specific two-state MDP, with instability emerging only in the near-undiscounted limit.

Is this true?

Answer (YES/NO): NO